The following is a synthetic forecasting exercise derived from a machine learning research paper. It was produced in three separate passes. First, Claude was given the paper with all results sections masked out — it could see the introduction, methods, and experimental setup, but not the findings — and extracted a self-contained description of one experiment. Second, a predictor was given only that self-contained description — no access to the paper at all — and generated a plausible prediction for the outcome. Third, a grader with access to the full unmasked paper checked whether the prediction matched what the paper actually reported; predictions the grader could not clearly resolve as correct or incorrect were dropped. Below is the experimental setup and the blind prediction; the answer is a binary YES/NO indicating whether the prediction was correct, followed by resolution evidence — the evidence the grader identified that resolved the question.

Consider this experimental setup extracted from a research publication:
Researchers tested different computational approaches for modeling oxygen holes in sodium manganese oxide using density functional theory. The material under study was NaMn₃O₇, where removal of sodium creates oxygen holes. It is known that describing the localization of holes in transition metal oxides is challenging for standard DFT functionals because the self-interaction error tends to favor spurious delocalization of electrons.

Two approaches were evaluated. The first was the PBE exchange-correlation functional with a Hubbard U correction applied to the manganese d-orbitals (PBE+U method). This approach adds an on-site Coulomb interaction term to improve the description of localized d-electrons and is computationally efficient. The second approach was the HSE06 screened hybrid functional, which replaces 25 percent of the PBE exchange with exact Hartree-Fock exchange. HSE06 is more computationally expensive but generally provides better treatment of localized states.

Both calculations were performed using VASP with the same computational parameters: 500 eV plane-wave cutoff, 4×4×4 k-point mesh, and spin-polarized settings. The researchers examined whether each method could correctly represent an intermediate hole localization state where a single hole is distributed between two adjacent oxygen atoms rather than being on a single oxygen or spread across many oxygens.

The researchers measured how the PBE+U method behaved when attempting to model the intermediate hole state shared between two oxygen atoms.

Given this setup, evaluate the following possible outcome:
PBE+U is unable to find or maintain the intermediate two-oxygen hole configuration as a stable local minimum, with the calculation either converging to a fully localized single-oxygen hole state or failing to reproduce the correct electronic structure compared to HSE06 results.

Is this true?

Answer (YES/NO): NO